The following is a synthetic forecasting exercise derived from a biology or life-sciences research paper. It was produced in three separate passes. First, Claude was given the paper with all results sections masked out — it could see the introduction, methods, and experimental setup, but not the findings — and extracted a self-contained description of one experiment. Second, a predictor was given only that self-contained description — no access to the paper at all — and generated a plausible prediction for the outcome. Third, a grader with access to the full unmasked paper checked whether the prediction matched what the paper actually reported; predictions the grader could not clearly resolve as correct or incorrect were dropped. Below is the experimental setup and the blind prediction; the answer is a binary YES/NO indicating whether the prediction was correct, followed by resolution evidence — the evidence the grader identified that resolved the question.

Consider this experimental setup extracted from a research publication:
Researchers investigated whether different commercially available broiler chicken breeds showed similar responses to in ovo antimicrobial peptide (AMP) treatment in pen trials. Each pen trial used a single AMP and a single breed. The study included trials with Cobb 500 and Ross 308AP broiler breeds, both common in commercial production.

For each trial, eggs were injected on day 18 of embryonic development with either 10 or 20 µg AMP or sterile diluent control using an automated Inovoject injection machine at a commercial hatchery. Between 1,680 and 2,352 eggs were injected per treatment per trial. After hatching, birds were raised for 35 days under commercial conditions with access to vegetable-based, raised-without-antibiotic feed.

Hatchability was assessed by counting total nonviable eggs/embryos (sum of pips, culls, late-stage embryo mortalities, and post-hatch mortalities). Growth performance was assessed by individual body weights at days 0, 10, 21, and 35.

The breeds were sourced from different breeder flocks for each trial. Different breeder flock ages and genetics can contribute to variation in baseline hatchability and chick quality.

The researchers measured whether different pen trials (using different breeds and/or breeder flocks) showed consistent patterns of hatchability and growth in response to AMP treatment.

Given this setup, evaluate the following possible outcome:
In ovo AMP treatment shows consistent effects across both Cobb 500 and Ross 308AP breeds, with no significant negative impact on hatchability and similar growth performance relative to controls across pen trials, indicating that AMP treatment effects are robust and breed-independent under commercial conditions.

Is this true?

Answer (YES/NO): YES